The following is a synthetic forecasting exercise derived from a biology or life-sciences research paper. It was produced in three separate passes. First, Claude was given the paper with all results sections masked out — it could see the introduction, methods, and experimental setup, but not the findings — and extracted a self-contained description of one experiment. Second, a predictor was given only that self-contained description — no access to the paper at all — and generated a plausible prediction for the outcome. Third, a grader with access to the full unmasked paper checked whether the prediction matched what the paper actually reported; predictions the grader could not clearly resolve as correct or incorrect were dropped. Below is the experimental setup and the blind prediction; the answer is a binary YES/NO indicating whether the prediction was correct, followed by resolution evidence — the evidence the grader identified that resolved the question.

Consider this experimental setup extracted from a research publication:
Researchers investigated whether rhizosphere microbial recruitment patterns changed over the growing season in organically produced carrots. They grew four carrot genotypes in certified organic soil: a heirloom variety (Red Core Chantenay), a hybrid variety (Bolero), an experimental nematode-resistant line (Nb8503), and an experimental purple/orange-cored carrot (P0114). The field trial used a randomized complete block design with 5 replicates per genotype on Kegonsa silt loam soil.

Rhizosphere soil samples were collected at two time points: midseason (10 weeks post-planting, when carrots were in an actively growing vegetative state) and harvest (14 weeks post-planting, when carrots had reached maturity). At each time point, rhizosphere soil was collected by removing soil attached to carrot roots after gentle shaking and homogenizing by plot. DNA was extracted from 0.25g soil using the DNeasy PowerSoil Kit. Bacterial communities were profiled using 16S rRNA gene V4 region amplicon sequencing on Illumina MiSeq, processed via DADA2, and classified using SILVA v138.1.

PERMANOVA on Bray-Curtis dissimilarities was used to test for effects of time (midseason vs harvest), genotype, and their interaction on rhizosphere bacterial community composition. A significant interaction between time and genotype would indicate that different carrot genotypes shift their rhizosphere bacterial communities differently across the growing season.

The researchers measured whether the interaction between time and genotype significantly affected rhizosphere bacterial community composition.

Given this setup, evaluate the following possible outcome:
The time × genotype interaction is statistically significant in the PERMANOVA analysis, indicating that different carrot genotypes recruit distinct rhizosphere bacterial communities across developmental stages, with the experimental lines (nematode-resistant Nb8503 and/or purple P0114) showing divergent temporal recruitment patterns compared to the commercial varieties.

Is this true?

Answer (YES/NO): NO